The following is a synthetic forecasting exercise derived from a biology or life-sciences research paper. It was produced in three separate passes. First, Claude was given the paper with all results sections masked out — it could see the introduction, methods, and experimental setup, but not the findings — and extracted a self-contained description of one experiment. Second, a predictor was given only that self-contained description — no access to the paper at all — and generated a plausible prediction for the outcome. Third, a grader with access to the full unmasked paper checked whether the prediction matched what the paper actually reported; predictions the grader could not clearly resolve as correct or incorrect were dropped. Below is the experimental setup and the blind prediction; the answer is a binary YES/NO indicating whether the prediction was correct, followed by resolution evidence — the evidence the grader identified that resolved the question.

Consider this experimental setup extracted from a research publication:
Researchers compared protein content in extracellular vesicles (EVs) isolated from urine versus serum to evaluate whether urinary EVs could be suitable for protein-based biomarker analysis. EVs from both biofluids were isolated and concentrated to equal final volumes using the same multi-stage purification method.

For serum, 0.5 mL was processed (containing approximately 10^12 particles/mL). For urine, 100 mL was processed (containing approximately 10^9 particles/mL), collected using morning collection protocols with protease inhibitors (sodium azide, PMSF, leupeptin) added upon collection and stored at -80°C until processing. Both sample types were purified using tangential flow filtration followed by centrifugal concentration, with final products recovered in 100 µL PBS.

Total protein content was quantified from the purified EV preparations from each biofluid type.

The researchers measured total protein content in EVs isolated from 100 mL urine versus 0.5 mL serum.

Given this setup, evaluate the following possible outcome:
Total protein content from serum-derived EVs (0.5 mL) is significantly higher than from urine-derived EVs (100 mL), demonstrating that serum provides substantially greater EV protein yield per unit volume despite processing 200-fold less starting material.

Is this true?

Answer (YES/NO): YES